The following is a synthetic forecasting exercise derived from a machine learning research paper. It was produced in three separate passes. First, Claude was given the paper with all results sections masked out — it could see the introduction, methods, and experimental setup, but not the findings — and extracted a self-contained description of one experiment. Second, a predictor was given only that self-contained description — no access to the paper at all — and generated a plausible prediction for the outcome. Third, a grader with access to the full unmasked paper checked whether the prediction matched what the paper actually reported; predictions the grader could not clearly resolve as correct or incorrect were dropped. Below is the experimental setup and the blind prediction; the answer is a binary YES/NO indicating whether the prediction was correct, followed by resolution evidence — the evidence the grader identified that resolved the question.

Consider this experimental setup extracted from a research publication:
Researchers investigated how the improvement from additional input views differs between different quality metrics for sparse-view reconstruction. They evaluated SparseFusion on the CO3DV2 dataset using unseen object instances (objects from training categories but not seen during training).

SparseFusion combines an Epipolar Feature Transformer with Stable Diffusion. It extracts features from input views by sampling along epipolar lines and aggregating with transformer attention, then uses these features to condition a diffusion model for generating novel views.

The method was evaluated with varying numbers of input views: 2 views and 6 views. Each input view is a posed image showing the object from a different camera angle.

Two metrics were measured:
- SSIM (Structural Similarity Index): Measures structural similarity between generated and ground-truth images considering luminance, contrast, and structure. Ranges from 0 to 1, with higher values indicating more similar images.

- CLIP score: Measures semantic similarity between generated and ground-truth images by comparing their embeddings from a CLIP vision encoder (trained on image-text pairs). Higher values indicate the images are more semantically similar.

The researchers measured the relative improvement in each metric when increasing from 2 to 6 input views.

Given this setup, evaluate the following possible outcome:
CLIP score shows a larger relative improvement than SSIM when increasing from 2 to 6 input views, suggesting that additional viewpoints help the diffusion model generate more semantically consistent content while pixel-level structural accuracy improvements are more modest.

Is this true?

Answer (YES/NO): NO